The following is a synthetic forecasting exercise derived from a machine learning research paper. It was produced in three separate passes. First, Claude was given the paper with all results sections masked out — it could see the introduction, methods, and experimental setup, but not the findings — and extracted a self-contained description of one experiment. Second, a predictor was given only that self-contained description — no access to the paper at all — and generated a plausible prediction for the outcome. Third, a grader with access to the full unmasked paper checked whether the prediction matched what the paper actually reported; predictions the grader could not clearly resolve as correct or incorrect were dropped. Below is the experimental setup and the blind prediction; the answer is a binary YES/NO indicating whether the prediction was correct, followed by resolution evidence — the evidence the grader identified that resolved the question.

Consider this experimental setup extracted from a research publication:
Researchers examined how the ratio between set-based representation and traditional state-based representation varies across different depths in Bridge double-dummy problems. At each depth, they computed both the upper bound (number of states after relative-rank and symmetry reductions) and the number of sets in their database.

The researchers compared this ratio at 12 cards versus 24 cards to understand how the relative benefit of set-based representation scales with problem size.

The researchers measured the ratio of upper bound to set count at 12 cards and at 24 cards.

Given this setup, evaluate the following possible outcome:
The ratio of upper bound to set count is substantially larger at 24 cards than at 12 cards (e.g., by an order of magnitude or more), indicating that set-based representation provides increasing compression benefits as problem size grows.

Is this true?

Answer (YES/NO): YES